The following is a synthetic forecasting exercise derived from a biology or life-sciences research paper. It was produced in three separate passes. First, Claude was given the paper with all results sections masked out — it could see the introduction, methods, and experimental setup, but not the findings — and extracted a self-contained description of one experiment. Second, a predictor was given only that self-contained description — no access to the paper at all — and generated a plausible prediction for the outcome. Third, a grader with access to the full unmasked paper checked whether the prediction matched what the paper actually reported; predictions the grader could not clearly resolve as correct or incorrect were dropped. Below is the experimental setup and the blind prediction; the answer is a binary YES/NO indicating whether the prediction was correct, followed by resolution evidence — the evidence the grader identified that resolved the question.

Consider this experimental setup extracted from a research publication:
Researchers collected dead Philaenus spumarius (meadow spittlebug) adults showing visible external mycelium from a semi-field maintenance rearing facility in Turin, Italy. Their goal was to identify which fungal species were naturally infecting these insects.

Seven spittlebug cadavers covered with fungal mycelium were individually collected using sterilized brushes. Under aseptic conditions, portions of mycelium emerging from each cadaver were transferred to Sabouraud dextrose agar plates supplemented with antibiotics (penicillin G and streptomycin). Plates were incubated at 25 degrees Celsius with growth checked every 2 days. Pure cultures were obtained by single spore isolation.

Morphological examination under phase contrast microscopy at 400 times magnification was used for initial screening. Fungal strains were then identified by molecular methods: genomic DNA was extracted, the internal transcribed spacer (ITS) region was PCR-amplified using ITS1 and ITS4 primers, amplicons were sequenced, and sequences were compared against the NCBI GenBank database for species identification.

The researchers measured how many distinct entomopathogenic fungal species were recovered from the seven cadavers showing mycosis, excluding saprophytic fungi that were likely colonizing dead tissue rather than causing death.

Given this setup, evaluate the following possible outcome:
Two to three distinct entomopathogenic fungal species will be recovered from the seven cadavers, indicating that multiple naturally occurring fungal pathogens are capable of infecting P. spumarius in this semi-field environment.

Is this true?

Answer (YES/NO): NO